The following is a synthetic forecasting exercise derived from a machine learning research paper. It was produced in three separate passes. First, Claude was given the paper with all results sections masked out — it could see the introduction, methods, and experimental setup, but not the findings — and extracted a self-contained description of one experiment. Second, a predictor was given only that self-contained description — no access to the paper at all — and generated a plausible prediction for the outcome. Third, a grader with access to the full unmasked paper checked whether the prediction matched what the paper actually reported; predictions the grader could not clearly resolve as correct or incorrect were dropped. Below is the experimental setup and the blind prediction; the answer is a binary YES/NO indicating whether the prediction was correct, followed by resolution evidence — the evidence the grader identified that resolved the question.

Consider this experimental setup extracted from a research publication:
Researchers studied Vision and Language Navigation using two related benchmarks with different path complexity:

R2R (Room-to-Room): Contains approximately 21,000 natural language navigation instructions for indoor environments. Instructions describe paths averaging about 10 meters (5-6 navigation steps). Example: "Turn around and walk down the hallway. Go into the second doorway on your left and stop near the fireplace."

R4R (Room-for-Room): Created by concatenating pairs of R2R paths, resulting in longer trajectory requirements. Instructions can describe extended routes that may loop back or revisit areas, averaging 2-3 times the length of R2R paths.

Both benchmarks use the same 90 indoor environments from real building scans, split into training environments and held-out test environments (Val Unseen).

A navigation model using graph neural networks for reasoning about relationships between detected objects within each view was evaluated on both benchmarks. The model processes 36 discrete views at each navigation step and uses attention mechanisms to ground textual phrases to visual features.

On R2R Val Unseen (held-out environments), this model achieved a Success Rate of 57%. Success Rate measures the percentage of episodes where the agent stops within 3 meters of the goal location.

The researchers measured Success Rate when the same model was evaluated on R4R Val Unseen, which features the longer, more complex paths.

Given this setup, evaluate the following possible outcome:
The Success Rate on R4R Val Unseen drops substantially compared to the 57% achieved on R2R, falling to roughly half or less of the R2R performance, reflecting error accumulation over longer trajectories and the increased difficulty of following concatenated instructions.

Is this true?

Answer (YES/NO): NO